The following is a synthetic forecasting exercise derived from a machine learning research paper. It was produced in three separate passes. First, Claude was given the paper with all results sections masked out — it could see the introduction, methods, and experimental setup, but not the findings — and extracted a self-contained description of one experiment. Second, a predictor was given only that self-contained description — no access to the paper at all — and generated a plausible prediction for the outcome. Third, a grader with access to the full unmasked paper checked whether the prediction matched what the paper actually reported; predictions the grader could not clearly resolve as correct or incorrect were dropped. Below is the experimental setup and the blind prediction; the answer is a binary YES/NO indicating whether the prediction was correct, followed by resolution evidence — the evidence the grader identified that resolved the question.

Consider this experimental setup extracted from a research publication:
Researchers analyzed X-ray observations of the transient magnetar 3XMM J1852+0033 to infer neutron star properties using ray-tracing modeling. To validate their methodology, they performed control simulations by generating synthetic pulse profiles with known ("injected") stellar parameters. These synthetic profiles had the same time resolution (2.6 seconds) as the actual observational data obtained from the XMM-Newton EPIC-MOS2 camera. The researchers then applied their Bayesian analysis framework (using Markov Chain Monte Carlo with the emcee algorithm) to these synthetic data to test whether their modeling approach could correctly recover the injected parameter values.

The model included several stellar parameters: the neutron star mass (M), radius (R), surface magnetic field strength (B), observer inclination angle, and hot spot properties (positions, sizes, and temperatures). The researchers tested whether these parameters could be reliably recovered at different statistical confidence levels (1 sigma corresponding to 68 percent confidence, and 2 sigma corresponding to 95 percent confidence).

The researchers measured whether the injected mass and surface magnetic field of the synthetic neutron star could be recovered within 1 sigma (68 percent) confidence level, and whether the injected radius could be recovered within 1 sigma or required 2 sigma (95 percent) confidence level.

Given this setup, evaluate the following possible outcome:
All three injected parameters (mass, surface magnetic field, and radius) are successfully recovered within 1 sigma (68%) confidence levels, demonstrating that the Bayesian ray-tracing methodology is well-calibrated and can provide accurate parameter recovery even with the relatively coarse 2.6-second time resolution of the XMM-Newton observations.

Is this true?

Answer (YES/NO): NO